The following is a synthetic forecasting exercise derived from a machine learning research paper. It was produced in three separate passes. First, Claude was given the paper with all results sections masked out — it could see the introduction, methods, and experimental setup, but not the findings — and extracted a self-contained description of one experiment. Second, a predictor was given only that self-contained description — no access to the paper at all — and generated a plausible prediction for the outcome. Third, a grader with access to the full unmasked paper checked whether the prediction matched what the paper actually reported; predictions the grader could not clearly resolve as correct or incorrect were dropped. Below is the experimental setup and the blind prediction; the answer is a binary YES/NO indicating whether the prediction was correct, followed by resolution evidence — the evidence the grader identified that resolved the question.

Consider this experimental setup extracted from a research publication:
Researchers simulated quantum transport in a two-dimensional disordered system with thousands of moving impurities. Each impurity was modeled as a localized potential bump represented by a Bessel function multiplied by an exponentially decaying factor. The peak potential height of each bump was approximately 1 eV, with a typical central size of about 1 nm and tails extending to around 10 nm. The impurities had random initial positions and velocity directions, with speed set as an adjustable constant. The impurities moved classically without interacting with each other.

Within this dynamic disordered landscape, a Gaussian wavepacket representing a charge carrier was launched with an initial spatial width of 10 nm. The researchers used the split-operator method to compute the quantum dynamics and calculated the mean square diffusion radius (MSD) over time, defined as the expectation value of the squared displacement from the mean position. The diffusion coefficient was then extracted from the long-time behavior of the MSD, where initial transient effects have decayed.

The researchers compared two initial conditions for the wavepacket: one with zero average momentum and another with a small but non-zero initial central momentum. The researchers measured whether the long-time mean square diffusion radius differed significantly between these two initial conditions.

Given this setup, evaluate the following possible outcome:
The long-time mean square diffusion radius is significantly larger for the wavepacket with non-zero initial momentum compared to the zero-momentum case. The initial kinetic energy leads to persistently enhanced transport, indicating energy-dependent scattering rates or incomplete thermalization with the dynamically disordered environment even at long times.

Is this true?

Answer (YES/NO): NO